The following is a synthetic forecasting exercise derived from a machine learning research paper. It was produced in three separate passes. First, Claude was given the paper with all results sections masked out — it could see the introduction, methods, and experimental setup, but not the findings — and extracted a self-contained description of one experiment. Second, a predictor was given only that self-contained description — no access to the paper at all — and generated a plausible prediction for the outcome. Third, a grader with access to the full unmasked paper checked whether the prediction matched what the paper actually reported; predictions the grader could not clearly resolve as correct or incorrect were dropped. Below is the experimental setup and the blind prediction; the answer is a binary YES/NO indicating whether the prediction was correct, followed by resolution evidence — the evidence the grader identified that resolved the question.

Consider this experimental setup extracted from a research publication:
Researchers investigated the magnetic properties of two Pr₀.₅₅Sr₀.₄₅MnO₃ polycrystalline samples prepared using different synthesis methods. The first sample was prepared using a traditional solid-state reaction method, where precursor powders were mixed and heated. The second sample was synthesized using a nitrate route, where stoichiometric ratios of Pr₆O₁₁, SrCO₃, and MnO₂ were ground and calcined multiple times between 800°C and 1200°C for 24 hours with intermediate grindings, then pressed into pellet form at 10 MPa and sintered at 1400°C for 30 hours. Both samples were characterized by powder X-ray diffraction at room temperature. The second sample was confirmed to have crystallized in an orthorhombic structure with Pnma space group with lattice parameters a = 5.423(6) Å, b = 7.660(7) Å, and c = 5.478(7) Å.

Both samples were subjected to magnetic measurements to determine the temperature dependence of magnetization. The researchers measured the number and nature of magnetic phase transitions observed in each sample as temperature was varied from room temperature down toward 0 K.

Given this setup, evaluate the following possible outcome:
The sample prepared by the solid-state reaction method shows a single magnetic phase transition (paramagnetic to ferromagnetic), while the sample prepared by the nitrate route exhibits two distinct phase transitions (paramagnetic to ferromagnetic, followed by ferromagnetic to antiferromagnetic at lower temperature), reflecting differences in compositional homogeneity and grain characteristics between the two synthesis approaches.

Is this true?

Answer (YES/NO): YES